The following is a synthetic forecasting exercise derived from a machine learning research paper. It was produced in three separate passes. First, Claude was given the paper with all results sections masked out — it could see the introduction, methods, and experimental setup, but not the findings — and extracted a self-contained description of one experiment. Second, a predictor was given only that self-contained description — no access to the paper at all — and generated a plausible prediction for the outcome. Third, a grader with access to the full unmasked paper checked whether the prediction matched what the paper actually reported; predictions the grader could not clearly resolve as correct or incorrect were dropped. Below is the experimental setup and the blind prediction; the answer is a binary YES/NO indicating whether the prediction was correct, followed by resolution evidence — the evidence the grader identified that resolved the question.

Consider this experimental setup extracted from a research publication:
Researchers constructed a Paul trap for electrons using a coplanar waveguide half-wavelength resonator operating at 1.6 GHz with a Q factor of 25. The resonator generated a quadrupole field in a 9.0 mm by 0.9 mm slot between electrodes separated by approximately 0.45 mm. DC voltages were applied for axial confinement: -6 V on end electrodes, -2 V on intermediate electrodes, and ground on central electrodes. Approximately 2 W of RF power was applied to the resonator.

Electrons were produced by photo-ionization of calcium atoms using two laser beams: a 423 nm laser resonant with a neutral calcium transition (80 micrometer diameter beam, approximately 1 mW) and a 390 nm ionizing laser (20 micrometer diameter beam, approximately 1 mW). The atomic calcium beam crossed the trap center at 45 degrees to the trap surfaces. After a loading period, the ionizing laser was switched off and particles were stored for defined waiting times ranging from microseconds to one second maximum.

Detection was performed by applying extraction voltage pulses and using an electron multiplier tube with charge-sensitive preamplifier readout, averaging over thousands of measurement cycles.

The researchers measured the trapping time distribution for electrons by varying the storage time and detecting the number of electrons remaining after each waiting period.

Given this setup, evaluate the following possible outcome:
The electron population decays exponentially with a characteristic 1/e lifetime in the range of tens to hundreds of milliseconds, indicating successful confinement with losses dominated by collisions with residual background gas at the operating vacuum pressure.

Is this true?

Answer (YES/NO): NO